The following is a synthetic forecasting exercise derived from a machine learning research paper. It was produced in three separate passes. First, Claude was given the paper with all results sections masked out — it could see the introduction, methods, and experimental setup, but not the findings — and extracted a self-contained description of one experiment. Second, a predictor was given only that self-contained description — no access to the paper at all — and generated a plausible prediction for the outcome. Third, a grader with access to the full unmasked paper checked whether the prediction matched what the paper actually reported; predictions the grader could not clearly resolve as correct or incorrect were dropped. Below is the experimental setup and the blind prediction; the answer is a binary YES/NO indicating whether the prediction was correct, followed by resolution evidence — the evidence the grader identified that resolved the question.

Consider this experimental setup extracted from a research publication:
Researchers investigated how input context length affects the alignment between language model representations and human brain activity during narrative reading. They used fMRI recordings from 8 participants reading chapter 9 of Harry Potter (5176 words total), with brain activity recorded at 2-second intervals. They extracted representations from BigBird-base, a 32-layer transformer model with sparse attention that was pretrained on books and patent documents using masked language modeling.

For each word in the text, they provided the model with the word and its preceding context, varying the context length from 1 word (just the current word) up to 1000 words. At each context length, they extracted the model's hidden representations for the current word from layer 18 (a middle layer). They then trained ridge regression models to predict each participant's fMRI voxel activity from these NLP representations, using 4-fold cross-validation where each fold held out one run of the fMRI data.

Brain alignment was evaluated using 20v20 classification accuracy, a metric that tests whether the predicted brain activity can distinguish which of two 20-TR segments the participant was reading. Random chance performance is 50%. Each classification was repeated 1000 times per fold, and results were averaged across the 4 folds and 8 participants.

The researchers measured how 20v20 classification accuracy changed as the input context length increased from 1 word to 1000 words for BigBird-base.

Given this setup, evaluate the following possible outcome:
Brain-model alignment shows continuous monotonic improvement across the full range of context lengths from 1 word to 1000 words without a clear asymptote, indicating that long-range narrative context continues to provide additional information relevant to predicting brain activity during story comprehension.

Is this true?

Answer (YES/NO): NO